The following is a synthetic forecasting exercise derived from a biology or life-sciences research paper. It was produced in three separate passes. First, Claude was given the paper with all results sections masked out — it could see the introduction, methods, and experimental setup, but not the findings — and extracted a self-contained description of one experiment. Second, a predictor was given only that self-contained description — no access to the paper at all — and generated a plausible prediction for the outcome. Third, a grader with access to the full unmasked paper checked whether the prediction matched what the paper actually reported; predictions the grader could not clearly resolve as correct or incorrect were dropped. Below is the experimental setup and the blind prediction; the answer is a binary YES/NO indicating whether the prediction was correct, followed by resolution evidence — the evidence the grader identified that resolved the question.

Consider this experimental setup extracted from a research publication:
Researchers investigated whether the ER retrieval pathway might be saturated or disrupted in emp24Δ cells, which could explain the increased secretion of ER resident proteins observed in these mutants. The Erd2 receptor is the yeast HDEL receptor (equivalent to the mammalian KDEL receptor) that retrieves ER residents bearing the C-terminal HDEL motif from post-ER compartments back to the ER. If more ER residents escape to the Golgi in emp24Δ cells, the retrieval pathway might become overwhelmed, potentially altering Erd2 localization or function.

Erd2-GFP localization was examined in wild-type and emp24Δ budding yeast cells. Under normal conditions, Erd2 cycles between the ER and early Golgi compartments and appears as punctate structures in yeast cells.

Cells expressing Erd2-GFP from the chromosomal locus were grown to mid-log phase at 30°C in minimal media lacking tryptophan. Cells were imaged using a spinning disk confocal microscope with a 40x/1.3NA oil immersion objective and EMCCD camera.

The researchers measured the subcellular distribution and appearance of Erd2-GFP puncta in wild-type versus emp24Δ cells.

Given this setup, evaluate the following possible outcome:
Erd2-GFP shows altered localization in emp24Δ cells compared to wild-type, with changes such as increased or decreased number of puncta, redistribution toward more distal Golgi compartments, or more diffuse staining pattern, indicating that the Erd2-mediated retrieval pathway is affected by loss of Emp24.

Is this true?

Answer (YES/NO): NO